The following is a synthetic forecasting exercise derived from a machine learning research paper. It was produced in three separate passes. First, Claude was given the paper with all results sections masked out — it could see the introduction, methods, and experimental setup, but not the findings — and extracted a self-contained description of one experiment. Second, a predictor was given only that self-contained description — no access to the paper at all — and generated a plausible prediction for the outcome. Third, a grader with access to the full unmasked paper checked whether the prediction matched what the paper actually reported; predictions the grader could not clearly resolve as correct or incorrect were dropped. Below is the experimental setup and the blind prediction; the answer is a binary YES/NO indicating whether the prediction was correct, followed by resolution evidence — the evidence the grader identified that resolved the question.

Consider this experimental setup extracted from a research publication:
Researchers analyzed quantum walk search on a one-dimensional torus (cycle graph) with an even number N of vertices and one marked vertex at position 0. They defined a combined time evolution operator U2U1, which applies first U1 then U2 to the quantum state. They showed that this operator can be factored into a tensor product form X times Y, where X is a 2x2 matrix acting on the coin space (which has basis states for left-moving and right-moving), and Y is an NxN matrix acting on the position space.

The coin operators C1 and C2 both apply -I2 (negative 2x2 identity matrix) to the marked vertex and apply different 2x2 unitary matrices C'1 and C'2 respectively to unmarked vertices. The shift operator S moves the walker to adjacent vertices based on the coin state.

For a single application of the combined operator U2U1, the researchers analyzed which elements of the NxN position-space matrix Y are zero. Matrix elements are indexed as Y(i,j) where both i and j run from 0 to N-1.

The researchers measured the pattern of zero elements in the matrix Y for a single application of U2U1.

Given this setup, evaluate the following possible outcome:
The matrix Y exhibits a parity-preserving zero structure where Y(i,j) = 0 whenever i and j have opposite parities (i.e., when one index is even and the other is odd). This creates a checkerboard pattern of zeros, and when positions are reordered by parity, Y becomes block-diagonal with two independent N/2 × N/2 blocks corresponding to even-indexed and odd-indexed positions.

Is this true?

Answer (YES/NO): YES